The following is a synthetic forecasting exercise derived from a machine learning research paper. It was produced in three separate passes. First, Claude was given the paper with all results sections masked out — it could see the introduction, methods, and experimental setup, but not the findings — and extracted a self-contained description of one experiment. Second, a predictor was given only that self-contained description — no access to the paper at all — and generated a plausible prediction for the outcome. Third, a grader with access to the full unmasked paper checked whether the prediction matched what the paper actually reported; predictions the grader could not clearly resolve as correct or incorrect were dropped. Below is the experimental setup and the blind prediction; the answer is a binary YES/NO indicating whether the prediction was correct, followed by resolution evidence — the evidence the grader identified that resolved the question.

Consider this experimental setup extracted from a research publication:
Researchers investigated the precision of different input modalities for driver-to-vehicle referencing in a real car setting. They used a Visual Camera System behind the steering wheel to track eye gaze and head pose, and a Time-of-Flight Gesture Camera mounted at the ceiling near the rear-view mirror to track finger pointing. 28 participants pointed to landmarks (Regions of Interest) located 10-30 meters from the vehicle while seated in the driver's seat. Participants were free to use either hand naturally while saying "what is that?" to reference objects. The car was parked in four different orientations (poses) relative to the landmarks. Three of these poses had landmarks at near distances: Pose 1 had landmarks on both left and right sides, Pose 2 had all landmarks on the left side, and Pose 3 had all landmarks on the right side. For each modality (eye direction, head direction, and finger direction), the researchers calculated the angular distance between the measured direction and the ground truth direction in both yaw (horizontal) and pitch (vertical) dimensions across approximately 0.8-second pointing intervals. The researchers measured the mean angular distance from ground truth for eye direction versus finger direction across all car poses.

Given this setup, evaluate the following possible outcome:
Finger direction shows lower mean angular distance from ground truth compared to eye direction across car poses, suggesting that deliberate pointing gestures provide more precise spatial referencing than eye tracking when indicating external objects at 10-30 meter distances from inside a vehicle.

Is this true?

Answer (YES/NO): NO